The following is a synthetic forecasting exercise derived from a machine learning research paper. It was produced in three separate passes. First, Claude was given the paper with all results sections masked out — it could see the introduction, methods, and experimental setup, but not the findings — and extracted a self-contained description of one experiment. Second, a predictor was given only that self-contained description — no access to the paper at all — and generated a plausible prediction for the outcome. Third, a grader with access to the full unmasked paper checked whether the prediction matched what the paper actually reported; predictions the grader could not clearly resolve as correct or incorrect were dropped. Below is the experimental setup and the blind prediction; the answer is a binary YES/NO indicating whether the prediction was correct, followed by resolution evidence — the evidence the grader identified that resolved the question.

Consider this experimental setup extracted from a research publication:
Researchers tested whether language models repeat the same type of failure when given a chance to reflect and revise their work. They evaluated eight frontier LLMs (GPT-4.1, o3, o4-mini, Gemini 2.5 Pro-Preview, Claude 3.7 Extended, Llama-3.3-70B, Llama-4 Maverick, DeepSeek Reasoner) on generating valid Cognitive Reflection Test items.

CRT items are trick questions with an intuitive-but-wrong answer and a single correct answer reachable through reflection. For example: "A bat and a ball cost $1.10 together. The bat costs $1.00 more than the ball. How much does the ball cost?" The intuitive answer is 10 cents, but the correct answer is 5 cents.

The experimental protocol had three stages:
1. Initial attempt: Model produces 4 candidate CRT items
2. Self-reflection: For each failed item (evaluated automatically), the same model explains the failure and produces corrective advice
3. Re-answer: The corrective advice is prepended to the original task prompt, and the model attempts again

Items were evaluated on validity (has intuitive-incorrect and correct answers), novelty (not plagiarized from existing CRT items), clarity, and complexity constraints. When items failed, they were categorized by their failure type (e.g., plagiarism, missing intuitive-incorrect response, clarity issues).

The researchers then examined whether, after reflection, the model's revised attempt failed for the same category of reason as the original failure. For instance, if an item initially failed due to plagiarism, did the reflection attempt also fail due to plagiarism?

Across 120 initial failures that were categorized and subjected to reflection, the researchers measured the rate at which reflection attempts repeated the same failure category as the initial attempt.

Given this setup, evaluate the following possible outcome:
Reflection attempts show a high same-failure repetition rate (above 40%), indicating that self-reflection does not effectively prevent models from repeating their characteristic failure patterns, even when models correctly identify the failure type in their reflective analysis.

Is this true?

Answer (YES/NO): YES